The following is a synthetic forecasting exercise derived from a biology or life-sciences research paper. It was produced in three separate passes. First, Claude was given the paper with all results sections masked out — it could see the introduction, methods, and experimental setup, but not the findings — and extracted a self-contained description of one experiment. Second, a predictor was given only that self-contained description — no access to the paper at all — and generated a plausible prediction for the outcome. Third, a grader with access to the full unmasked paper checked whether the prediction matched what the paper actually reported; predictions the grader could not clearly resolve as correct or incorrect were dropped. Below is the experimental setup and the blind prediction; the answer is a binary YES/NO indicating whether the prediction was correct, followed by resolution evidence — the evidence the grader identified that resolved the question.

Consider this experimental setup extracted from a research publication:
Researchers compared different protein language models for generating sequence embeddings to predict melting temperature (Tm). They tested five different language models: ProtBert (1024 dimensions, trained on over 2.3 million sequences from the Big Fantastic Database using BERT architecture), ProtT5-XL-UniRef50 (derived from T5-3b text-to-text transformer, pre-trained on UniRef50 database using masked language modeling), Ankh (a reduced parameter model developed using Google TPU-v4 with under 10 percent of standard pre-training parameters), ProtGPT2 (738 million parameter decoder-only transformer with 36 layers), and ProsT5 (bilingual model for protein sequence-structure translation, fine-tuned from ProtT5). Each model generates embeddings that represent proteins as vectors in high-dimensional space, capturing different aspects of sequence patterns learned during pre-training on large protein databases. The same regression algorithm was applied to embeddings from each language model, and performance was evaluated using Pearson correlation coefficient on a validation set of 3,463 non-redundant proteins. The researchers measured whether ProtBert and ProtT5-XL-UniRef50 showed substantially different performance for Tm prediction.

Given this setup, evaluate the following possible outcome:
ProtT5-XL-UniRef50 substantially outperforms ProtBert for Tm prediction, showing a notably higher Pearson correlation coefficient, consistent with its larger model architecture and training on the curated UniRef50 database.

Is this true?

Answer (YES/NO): NO